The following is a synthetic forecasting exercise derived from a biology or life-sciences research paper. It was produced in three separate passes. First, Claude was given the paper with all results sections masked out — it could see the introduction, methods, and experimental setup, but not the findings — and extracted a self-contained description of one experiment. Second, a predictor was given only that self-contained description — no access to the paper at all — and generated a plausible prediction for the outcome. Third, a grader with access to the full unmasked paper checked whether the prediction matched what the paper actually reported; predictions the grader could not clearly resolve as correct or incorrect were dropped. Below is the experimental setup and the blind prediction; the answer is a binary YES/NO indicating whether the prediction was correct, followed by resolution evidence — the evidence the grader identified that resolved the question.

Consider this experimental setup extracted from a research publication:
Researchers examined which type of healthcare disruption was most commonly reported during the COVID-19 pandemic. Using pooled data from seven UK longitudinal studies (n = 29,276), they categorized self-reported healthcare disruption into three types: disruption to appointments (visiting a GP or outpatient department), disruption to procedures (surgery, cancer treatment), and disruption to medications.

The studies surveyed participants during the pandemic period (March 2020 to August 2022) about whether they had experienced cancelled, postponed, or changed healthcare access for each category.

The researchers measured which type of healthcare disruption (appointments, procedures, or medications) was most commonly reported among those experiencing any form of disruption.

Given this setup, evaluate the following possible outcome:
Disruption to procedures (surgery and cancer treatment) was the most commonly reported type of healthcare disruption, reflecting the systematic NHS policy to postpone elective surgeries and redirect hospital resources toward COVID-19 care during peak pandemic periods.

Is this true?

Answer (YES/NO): NO